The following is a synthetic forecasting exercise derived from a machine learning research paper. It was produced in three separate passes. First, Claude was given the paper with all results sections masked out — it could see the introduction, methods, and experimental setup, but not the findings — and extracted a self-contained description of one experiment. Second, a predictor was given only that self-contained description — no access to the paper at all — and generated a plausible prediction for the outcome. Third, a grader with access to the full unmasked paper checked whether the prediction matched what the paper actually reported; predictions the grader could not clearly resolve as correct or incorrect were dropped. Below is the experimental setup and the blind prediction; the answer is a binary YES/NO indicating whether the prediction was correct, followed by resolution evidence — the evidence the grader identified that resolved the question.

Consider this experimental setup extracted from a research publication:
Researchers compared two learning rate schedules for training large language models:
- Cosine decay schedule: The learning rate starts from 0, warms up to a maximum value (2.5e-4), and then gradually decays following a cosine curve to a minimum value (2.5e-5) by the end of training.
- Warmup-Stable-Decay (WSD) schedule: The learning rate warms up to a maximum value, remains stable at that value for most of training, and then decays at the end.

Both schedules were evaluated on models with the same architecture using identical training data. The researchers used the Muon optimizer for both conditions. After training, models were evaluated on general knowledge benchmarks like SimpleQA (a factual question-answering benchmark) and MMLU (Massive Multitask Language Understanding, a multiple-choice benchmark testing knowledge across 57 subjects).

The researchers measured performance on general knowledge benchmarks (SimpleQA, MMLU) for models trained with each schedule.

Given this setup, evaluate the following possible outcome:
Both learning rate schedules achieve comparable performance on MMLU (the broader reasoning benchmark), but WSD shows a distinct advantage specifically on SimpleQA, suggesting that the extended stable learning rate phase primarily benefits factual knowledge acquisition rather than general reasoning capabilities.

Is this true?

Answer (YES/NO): NO